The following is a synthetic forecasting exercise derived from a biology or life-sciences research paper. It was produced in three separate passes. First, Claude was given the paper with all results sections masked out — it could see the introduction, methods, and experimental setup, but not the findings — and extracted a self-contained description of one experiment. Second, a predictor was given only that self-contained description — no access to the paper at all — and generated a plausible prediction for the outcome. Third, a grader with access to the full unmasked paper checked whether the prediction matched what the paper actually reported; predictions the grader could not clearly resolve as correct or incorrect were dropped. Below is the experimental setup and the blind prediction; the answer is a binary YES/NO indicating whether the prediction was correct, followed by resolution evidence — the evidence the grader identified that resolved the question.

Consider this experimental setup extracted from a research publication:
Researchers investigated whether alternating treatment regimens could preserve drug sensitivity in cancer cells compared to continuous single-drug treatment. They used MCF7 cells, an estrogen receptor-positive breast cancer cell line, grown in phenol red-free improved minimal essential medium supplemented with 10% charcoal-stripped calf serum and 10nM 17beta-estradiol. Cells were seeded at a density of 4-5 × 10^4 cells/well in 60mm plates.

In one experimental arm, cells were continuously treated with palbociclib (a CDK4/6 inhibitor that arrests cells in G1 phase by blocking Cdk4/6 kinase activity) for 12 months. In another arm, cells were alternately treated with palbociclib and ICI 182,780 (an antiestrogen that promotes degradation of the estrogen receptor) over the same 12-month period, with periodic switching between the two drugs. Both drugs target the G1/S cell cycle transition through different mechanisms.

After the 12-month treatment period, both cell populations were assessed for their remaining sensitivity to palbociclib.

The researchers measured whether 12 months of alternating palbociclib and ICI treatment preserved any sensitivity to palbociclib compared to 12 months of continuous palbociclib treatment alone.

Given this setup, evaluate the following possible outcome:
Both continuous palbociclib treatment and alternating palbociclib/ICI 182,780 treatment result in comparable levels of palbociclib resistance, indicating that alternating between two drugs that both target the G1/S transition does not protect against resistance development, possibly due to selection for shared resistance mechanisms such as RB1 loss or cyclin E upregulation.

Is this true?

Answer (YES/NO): NO